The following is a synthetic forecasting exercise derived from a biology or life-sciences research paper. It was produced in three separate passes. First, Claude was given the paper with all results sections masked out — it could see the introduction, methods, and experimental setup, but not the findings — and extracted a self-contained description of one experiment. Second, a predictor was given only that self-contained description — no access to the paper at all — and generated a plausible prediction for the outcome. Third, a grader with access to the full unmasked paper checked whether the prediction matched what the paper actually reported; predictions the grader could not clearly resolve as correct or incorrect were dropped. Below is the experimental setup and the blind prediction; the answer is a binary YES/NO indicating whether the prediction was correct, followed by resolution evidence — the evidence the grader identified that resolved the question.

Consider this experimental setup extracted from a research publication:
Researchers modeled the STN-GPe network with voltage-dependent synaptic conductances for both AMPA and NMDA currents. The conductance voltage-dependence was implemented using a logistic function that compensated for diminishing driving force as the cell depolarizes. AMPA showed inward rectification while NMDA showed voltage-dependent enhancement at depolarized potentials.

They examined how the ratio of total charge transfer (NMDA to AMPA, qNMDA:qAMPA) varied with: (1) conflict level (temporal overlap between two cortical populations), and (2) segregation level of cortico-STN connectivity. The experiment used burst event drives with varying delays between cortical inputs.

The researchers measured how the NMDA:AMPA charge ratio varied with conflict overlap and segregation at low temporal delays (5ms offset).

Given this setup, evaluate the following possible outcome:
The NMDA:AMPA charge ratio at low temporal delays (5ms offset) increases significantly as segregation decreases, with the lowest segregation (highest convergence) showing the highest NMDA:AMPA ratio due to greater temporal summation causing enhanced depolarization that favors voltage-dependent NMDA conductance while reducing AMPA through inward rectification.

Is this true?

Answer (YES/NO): NO